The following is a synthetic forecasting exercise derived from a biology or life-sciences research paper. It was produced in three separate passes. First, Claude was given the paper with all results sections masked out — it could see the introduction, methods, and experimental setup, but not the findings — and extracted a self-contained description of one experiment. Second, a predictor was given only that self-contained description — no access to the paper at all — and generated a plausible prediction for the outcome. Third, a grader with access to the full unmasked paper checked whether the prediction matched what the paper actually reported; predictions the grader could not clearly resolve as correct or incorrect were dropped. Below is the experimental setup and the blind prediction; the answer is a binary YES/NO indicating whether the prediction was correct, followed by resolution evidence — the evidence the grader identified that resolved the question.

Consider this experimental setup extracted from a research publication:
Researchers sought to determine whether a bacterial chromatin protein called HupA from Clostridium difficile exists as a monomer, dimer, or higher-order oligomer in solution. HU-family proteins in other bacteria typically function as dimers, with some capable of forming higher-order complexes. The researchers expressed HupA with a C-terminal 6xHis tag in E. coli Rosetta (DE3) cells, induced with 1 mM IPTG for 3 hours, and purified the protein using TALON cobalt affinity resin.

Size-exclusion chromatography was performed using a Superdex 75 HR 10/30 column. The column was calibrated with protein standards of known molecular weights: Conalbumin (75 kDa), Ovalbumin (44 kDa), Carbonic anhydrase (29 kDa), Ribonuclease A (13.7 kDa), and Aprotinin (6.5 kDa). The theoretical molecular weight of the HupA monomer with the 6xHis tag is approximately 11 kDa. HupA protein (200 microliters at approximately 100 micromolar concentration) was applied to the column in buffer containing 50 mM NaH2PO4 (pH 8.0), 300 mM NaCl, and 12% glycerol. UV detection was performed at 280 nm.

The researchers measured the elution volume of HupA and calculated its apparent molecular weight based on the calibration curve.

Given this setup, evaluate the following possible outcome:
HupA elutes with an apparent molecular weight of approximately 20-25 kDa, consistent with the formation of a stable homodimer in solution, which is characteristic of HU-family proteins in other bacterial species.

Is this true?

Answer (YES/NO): NO